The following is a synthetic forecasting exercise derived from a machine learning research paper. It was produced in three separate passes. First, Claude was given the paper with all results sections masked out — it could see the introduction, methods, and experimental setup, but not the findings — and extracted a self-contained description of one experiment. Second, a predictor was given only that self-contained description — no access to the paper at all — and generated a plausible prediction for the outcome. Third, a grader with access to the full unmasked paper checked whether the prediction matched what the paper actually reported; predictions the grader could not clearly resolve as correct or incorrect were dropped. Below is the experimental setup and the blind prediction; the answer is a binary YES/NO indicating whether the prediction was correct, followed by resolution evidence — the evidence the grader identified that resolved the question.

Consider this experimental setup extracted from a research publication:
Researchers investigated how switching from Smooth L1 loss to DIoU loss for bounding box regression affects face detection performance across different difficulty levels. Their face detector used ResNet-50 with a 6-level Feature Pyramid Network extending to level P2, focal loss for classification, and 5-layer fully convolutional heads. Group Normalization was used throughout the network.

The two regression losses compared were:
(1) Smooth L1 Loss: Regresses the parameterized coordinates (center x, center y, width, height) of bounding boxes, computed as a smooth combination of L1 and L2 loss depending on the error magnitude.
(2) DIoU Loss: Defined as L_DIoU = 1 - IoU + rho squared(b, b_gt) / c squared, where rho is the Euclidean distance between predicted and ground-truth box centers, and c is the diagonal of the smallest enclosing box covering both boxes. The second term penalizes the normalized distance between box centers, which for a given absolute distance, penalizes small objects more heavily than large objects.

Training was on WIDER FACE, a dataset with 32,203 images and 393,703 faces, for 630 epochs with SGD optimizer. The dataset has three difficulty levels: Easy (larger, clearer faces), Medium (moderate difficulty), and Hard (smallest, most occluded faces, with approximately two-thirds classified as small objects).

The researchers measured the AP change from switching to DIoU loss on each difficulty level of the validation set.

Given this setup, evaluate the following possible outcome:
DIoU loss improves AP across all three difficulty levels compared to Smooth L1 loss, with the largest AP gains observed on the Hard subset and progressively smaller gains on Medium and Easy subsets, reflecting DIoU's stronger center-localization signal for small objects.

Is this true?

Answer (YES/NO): NO